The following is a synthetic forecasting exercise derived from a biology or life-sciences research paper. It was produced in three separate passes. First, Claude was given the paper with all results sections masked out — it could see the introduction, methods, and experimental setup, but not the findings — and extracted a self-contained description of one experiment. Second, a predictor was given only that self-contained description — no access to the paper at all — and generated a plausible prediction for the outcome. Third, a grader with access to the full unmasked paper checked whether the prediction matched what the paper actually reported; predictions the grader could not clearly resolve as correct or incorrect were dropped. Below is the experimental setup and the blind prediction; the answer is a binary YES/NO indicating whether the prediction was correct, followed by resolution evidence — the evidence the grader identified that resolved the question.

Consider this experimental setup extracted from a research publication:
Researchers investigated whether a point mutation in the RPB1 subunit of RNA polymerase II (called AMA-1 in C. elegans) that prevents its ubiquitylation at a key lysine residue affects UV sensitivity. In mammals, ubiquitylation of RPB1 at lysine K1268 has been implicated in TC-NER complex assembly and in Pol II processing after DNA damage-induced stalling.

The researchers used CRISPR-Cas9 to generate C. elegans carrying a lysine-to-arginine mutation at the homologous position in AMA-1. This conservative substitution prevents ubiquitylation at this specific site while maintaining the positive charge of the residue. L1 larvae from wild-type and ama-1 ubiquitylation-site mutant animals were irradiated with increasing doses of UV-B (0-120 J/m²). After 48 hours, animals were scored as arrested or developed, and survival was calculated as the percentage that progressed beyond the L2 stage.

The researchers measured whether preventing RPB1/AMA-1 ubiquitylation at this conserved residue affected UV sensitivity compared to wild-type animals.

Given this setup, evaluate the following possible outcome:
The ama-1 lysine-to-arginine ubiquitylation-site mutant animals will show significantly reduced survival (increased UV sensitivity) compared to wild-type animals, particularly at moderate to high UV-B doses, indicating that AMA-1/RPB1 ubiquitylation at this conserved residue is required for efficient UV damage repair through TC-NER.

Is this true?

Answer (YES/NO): YES